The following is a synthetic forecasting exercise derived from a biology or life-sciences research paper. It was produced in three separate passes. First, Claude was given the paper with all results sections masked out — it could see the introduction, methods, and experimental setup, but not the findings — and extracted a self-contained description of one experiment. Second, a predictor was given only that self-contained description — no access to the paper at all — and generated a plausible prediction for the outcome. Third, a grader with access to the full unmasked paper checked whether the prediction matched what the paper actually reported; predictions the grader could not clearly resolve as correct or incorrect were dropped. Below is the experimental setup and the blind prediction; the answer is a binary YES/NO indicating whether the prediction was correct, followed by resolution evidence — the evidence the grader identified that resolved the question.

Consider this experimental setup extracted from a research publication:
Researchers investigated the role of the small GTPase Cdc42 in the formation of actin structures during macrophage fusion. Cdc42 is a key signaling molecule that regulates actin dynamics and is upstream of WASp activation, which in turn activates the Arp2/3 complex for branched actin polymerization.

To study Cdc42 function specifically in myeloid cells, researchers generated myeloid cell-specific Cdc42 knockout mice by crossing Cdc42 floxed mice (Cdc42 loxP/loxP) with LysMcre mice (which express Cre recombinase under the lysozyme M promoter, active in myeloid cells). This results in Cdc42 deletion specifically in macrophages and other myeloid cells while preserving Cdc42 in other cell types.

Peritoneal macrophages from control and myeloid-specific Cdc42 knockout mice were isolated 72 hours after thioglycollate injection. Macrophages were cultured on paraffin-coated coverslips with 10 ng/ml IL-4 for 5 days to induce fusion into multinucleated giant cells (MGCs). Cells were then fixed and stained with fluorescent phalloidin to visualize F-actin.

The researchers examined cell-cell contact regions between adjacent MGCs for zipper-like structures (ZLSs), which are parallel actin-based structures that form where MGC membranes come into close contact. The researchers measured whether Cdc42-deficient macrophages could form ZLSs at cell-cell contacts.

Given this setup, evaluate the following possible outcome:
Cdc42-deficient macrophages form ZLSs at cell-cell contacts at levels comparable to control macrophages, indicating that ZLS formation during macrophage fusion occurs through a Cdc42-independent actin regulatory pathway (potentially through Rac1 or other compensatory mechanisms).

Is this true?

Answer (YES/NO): NO